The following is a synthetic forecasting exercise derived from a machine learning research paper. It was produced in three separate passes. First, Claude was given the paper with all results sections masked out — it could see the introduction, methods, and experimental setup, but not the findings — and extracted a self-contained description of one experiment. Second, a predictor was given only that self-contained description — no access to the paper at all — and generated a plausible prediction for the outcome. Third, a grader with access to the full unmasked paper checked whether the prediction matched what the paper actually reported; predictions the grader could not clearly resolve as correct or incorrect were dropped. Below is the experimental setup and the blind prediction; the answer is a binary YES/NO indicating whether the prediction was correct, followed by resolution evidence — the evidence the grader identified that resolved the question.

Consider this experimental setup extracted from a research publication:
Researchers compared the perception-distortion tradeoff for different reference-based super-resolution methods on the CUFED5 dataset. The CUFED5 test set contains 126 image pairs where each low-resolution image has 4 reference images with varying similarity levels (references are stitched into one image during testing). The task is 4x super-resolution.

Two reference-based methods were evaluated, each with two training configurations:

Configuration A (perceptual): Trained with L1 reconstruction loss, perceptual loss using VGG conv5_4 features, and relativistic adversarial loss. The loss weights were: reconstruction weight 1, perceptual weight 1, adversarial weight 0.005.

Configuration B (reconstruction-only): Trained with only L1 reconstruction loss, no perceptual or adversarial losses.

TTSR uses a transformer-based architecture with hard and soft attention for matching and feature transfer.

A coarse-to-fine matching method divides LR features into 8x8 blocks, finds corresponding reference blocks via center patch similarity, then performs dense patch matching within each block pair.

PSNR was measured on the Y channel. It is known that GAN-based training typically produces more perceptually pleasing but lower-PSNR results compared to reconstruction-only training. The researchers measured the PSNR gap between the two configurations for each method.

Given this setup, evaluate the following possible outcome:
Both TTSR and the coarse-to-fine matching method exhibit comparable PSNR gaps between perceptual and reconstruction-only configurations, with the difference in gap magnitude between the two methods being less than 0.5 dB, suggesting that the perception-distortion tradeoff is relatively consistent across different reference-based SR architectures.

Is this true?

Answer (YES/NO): NO